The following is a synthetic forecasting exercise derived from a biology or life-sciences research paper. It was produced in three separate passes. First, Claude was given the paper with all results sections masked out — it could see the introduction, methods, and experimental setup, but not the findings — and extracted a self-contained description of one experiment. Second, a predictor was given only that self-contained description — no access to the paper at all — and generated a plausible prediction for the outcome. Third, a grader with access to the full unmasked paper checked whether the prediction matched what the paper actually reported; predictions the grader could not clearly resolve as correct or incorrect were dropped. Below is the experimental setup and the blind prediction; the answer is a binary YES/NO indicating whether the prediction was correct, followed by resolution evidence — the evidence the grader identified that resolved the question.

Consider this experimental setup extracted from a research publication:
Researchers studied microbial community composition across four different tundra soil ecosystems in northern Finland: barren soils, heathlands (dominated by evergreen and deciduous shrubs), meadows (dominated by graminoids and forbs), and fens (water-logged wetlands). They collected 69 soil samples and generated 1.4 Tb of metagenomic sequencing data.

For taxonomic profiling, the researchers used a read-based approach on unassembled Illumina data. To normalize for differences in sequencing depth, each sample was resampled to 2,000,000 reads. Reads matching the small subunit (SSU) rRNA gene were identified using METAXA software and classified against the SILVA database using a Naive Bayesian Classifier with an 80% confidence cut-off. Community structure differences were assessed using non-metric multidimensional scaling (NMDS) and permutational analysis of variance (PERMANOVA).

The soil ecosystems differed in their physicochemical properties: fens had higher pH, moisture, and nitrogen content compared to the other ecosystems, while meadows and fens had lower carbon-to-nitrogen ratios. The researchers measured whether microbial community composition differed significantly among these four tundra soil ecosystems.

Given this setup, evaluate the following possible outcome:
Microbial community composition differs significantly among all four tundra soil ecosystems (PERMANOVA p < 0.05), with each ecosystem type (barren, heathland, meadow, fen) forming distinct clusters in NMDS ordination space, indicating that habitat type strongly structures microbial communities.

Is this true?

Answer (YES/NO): NO